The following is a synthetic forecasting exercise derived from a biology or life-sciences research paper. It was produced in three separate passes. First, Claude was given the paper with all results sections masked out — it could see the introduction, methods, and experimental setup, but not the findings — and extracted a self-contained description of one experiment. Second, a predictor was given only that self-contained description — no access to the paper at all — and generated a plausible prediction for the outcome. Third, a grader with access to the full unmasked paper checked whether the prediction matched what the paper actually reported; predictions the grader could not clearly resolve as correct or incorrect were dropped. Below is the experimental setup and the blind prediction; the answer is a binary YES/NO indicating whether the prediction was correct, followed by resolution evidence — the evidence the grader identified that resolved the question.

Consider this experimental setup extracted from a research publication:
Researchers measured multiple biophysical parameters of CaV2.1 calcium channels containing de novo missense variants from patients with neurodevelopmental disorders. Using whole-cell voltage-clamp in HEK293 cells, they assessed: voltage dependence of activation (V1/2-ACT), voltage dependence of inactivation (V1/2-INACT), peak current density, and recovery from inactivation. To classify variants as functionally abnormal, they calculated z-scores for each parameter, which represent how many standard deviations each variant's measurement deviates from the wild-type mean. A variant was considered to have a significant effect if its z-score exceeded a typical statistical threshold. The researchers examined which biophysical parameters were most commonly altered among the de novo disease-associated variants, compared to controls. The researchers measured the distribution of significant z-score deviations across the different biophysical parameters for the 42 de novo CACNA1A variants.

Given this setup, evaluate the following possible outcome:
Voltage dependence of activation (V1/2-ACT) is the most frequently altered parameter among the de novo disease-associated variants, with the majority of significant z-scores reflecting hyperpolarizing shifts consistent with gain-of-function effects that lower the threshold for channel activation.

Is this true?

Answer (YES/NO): NO